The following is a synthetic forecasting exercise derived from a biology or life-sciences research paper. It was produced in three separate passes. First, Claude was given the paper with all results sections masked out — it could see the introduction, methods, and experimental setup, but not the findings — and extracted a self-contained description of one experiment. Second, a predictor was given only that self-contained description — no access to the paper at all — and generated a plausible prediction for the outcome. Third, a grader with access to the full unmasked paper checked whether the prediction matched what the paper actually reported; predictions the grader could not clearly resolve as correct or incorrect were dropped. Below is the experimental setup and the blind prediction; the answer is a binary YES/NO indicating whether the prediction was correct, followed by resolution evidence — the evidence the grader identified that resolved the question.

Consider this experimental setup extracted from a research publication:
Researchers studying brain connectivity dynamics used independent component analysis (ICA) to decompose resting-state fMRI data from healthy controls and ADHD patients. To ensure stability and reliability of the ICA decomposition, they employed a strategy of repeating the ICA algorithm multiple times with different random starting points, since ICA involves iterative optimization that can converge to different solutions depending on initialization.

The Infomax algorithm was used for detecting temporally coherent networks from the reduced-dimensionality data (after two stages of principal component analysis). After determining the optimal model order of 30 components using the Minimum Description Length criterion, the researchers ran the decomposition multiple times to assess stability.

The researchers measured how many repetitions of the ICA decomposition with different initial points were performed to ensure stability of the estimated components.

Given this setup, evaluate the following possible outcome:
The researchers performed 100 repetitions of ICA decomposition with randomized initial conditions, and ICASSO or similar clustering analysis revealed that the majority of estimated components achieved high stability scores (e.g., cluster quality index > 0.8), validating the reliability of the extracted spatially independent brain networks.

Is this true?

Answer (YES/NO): NO